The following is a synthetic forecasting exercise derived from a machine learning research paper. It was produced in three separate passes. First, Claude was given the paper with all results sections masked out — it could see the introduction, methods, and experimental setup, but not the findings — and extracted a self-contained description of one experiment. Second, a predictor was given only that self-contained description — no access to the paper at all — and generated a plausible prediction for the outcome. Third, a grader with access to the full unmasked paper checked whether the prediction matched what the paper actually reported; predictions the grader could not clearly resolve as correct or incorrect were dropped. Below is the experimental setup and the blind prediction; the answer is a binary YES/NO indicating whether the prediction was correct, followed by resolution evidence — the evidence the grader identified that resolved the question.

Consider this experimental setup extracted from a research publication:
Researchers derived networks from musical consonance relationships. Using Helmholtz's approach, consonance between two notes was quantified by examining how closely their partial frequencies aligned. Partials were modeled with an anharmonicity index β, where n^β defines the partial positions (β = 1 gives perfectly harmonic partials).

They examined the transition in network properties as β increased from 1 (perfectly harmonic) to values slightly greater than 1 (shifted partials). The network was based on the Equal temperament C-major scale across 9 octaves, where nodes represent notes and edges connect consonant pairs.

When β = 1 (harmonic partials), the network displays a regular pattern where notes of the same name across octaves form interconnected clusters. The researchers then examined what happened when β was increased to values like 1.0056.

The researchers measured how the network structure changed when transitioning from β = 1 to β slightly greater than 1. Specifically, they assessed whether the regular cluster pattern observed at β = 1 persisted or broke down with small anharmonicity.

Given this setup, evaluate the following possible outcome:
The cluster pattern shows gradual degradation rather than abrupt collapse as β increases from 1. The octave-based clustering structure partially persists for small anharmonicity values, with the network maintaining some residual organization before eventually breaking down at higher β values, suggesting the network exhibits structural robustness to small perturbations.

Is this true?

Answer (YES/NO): NO